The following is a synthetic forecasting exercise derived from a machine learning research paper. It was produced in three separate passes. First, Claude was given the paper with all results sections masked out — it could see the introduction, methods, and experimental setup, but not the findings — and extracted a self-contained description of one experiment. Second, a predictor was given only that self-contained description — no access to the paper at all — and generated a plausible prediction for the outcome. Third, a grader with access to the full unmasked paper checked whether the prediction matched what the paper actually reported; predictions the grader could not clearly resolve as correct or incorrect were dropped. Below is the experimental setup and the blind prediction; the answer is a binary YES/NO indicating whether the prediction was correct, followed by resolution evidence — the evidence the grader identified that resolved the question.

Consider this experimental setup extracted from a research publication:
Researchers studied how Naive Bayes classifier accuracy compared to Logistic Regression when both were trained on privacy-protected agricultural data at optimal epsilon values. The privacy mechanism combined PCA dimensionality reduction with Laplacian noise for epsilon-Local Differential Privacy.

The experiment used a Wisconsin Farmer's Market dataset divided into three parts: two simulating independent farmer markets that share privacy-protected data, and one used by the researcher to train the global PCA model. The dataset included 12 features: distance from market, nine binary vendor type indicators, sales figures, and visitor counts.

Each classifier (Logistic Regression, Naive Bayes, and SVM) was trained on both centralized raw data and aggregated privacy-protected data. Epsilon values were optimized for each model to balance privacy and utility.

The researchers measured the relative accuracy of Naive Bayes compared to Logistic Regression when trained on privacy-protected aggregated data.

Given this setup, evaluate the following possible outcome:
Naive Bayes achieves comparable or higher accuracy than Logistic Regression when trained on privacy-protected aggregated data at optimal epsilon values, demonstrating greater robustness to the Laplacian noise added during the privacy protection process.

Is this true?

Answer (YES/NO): YES